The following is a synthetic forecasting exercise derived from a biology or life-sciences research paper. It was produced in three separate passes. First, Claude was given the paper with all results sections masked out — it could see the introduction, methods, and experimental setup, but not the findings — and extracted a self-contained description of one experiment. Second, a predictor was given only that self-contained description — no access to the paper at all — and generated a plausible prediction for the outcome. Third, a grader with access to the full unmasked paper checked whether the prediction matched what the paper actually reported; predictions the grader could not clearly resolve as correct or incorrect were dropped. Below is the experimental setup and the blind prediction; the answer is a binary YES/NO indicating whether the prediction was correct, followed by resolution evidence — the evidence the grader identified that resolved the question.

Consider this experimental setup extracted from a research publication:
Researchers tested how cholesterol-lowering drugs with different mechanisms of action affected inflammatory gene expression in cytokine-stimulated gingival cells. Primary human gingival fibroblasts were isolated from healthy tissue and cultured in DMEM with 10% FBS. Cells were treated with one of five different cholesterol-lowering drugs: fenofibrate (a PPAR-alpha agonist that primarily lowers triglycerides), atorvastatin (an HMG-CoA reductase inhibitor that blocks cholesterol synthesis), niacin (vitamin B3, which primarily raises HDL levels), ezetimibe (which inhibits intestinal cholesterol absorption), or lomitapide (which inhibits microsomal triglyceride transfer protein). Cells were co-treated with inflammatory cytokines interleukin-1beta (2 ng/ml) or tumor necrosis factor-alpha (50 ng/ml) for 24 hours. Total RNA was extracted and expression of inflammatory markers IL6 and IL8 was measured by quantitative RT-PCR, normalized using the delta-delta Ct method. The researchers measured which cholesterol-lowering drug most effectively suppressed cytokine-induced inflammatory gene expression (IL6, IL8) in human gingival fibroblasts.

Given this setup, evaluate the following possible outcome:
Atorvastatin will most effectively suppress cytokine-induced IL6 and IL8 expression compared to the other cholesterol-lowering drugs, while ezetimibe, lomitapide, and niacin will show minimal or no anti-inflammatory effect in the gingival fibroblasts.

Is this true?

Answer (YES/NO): NO